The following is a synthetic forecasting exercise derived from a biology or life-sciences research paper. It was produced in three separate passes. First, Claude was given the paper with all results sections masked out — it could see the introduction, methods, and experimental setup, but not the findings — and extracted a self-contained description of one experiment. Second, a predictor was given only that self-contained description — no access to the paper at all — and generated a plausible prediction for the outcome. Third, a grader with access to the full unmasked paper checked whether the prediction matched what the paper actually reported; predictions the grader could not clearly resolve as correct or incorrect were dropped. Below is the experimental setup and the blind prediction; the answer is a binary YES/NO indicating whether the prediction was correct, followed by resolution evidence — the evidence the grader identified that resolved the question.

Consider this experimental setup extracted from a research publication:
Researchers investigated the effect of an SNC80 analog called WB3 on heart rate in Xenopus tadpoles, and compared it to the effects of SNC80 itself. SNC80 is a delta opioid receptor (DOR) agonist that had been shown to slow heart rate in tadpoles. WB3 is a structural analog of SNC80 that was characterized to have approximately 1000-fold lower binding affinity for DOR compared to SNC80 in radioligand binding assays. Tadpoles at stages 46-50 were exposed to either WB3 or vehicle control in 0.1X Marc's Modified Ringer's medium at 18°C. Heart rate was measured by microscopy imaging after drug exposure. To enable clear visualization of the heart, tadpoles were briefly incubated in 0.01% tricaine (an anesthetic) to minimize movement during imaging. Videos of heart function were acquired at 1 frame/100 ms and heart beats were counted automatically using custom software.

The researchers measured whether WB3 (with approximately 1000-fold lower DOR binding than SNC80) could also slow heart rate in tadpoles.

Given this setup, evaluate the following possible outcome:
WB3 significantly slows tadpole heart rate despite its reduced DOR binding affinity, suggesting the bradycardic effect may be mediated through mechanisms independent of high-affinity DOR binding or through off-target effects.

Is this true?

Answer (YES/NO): YES